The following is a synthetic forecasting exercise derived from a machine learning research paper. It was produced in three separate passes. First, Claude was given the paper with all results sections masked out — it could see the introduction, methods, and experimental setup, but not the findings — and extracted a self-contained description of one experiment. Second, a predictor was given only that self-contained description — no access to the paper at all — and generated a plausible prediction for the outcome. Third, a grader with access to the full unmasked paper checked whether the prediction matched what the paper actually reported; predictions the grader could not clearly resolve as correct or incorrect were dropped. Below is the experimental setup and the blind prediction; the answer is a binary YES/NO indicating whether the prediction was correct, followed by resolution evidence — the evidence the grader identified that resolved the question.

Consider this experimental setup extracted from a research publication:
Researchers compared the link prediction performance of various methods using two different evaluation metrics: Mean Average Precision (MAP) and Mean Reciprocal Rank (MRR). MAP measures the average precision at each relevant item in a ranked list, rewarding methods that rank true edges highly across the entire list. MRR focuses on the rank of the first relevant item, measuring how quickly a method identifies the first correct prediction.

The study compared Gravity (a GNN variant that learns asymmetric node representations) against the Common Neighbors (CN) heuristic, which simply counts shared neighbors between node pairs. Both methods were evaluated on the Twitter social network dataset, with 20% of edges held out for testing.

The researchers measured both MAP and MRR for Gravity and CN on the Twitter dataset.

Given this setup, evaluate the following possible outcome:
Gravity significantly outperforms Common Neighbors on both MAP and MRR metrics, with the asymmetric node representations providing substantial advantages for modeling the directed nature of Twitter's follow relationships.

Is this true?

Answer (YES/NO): NO